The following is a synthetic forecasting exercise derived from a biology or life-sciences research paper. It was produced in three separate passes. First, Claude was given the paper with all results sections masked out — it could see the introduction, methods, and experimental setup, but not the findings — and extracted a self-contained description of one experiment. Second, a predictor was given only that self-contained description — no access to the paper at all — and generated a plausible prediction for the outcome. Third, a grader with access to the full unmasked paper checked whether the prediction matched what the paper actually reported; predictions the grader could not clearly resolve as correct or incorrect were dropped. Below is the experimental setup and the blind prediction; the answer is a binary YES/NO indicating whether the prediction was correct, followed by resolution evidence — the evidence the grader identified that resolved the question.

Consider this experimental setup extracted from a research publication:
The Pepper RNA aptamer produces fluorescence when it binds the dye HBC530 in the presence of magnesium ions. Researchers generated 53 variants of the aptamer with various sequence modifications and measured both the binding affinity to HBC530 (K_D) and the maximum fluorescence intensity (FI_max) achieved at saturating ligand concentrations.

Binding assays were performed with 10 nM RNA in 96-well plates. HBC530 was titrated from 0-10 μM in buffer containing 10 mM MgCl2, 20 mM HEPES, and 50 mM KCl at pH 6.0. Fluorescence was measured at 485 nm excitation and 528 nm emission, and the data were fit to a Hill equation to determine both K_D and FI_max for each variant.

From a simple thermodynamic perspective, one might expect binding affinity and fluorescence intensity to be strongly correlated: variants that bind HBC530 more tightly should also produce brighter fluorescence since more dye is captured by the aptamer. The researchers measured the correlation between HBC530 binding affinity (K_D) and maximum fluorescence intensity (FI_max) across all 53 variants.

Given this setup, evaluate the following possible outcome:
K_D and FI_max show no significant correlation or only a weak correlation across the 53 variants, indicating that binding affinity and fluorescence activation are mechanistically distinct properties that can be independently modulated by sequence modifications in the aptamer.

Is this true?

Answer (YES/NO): YES